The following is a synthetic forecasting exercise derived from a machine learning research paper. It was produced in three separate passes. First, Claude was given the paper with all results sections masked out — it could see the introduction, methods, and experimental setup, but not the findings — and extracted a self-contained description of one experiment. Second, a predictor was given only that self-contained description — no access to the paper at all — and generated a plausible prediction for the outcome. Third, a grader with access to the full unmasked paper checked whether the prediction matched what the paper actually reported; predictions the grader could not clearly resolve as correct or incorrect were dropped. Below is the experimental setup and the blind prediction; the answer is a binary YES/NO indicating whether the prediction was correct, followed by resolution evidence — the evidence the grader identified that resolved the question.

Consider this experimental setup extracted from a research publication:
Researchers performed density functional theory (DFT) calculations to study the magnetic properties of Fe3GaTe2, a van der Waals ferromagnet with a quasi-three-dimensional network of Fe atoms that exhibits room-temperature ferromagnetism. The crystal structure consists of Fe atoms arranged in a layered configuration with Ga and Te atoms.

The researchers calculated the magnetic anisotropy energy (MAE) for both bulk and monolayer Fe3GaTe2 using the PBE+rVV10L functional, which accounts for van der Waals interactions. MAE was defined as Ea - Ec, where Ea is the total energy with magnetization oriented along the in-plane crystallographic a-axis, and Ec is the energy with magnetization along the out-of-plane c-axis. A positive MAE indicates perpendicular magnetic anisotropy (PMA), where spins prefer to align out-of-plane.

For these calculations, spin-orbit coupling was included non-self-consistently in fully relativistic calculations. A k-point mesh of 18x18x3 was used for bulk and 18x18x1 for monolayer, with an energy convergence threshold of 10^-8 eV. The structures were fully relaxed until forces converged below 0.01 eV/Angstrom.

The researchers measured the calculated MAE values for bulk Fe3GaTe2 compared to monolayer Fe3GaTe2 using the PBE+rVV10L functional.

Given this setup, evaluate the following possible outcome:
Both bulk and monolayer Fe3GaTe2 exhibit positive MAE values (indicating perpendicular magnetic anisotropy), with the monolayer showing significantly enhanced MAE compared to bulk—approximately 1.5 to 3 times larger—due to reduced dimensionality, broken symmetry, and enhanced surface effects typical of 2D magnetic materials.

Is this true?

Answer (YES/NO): NO